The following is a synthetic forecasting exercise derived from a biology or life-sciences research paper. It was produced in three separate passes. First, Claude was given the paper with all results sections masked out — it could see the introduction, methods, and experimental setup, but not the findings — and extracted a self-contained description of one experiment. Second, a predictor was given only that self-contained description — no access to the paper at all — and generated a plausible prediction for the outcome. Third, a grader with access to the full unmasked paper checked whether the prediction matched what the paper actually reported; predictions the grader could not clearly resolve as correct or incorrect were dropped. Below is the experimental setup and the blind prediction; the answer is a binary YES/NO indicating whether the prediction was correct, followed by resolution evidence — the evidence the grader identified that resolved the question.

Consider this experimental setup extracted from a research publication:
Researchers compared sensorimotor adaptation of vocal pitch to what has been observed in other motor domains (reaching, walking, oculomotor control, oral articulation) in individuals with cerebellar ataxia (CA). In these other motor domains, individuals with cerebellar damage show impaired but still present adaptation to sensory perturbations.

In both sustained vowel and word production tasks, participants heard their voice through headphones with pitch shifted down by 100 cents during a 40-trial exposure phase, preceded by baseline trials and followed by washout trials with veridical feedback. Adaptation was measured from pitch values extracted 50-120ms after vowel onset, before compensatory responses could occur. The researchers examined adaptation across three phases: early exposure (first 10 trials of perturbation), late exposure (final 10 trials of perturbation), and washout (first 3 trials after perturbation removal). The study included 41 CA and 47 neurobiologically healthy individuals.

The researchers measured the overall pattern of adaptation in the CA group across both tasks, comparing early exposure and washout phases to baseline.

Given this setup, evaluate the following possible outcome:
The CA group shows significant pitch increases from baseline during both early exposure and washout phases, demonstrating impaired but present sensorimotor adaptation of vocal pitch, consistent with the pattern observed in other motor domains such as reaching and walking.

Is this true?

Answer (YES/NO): NO